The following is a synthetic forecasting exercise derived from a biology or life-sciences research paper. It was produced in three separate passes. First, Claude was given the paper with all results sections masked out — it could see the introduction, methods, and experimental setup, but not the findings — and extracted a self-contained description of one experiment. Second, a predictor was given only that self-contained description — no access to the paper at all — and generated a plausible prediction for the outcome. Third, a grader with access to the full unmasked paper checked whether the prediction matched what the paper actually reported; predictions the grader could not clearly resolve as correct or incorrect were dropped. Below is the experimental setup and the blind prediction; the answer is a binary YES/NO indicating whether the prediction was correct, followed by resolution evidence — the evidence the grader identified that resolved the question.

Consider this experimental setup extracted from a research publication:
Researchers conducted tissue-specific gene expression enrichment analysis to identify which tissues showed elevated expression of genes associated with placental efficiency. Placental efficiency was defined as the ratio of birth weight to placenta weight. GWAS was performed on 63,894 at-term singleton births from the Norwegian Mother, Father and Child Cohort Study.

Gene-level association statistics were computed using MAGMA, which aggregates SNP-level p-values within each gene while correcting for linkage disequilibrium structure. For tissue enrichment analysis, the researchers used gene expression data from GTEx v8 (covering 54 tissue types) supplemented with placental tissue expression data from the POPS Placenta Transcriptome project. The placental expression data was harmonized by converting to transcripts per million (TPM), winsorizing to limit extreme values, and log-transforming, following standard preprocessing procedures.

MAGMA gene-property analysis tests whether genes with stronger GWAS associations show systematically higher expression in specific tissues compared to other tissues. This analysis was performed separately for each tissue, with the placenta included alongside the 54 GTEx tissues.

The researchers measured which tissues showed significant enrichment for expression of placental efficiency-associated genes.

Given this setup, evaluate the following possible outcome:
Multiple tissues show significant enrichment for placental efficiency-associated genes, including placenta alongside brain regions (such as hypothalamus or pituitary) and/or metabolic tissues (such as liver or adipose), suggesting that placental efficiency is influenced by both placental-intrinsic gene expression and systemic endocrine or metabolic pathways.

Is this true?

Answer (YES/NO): NO